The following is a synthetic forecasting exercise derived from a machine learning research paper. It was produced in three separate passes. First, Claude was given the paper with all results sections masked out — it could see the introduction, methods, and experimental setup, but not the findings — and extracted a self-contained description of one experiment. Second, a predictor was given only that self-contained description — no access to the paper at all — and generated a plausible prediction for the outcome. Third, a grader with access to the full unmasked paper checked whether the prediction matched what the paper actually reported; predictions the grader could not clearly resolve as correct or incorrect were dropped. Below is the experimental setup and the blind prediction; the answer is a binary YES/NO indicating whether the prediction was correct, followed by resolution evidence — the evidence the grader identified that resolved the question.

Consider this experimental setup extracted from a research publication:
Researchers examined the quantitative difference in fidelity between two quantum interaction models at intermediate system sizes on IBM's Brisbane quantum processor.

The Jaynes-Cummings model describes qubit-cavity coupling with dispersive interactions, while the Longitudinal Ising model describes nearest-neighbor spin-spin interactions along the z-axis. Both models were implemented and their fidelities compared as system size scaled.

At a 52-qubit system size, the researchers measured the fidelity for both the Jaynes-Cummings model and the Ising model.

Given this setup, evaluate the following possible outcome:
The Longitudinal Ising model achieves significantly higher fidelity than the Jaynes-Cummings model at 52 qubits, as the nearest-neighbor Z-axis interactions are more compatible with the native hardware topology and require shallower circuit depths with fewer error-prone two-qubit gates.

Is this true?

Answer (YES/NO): NO